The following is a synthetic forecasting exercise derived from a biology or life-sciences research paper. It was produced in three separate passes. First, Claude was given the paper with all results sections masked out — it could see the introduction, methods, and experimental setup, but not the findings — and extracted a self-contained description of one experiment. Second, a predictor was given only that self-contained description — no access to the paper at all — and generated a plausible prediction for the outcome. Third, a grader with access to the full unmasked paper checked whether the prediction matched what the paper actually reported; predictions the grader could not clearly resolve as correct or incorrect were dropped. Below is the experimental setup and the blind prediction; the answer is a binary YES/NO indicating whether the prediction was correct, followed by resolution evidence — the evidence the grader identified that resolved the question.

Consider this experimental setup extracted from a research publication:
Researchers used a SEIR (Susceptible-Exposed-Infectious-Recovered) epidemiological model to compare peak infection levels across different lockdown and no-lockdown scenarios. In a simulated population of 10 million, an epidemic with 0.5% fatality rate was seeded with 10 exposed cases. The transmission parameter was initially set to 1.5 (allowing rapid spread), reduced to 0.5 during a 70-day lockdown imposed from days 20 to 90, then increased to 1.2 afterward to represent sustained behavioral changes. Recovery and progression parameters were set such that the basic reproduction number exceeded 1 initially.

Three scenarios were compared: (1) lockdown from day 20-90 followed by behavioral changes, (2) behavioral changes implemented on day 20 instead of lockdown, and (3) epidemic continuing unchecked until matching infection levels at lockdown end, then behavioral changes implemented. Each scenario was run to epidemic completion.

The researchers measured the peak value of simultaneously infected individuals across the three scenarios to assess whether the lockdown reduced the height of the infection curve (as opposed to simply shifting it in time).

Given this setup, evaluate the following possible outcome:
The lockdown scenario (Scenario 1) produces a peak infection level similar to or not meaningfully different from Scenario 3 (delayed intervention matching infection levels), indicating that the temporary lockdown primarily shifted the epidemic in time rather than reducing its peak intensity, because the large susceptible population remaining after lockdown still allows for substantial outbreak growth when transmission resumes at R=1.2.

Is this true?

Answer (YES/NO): YES